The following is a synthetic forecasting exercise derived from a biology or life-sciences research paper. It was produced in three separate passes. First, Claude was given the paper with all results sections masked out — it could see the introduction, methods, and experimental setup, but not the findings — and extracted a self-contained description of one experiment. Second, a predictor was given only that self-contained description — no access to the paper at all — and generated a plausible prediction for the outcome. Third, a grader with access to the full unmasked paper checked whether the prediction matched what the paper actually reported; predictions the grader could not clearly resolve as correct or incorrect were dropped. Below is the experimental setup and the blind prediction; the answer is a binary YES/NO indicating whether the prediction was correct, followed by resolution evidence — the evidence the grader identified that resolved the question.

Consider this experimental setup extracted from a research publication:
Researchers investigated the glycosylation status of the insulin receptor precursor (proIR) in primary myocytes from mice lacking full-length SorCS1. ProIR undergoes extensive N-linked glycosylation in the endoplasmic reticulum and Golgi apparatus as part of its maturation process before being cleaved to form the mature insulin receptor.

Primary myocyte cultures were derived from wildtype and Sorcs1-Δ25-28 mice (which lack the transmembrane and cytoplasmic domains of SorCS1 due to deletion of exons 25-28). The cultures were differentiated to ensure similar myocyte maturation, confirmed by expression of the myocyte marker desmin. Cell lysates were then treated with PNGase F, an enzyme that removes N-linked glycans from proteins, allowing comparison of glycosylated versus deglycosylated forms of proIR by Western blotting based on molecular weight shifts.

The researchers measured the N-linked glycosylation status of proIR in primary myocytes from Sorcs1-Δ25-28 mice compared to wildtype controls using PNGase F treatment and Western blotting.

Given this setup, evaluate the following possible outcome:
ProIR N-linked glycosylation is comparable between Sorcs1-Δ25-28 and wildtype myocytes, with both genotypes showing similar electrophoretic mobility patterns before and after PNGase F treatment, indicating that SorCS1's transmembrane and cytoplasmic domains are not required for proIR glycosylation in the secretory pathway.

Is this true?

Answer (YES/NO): NO